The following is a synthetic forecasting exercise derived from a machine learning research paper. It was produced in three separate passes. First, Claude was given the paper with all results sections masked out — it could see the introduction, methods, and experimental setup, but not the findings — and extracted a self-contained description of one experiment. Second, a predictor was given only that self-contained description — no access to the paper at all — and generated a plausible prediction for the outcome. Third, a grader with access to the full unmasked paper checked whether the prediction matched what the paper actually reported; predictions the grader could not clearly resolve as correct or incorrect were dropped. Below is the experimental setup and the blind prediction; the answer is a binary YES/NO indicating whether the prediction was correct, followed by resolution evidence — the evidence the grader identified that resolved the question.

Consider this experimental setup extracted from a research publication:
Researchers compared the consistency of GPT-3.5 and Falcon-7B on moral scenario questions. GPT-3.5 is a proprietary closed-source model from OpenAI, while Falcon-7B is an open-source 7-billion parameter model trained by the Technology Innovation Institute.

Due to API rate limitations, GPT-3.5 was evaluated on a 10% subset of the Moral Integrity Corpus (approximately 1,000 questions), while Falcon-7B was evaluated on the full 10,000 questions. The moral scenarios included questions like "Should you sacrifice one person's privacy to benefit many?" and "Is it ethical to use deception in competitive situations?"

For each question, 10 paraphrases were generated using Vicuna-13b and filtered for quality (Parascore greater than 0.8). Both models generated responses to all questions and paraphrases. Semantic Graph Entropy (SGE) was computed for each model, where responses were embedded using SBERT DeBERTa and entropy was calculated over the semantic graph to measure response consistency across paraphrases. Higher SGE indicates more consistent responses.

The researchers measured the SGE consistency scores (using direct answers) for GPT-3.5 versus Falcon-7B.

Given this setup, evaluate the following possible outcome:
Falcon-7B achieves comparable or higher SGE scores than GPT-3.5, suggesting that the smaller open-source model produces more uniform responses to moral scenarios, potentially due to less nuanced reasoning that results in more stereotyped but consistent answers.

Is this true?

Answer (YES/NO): NO